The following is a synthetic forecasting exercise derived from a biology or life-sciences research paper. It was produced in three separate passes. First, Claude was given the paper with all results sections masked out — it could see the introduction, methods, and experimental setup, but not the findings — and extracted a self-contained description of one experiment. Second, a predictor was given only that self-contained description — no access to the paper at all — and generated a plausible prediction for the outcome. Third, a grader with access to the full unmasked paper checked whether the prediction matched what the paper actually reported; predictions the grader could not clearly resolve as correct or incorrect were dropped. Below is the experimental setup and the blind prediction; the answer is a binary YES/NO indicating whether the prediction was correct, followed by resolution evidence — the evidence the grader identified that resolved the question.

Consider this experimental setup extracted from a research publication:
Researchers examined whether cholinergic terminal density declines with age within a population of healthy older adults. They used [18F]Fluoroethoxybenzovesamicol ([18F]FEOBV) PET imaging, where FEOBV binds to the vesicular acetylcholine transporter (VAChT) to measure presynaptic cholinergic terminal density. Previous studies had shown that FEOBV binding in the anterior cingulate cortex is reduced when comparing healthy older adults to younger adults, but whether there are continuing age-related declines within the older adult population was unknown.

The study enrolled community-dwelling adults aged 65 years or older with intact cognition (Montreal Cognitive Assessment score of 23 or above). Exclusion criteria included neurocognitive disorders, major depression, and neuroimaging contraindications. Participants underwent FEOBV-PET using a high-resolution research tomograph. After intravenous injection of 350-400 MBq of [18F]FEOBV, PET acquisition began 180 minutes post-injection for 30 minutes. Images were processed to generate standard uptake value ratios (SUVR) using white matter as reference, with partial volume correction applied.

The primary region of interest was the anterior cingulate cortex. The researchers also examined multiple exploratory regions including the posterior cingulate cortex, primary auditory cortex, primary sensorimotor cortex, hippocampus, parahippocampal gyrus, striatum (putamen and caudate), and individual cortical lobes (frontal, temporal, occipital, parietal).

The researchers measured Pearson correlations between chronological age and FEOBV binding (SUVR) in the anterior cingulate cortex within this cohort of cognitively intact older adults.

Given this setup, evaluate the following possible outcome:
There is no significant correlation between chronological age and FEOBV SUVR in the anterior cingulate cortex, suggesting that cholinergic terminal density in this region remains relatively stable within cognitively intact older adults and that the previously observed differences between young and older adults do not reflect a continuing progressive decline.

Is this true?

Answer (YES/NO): NO